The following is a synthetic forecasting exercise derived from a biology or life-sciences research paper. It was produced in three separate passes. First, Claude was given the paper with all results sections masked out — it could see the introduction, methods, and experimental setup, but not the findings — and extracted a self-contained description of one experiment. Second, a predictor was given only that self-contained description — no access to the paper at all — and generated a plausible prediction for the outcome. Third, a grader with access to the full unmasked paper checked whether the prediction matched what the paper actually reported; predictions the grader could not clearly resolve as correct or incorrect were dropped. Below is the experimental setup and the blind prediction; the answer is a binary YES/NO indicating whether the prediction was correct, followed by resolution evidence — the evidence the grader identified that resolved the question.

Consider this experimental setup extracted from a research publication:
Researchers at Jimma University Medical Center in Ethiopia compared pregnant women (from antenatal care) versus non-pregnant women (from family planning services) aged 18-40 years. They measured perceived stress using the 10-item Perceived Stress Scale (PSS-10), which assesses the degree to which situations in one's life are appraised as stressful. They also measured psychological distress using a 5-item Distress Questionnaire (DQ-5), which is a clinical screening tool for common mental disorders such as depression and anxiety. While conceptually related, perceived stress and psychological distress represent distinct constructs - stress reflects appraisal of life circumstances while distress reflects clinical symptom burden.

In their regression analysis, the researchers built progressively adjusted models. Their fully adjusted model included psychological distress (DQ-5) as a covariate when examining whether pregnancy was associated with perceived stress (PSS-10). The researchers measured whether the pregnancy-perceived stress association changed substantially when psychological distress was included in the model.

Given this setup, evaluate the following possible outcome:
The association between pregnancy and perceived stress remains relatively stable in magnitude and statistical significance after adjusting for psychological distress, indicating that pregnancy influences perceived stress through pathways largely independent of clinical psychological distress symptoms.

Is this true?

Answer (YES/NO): YES